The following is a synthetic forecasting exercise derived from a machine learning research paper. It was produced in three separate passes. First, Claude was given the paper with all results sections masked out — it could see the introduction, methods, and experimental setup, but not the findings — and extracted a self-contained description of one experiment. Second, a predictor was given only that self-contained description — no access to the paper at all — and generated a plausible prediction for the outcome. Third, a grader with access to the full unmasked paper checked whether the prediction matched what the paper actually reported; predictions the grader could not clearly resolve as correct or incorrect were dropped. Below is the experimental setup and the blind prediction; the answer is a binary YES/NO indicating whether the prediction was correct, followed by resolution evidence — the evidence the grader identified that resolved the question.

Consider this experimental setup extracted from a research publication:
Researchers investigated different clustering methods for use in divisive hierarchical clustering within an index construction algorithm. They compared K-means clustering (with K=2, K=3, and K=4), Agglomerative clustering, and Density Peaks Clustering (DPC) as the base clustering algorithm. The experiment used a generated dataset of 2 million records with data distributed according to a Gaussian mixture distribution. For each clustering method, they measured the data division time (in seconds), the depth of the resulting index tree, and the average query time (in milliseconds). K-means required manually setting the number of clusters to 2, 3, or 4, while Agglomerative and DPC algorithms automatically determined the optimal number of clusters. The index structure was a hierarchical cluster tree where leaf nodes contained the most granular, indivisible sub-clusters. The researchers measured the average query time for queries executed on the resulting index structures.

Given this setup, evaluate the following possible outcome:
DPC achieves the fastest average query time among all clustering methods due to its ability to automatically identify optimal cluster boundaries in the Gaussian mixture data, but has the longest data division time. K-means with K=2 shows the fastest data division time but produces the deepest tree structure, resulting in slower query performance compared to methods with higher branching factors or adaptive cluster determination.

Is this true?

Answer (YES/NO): NO